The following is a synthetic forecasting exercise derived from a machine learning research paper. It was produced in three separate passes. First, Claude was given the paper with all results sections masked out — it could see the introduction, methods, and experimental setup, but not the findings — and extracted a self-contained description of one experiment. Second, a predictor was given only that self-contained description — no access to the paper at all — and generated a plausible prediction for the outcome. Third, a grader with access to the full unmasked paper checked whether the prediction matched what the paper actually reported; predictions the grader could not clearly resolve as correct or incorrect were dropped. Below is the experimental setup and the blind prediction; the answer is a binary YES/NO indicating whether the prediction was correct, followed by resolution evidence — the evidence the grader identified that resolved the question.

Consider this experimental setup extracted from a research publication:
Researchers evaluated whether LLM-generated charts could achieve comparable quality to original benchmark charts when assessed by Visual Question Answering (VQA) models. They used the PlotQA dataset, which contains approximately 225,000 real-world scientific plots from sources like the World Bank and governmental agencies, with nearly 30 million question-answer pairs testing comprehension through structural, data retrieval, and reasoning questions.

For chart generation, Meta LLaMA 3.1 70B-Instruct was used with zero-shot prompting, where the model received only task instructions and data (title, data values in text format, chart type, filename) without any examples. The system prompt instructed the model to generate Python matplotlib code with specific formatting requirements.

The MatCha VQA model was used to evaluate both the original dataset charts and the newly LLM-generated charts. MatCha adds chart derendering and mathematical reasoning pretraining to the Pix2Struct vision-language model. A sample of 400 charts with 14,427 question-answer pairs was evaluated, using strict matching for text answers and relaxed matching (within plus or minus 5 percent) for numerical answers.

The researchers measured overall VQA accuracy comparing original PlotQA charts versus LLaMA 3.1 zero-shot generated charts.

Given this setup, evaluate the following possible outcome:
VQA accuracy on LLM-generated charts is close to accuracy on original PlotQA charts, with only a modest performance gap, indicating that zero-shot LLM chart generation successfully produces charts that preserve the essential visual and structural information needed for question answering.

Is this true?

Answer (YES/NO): NO